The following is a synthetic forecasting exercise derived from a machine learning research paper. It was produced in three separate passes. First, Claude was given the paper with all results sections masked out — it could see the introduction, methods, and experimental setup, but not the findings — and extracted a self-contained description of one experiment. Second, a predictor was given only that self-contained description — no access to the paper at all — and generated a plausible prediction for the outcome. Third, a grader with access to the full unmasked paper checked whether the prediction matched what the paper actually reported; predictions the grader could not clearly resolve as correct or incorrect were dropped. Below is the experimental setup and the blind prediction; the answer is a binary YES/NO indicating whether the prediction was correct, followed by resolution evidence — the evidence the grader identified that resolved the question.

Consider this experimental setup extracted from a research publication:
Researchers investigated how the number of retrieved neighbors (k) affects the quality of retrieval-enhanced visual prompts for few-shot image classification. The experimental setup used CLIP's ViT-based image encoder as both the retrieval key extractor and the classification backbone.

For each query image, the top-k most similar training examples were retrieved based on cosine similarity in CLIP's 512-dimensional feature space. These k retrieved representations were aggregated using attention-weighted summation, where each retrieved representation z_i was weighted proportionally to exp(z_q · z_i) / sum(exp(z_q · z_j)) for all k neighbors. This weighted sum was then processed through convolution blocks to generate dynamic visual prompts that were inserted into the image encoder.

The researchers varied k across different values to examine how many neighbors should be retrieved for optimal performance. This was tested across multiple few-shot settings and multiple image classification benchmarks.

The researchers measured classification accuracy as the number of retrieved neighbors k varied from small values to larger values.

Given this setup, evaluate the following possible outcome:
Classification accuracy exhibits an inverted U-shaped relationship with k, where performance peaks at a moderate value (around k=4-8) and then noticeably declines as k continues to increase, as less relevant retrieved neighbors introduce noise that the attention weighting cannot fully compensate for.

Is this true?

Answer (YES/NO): NO